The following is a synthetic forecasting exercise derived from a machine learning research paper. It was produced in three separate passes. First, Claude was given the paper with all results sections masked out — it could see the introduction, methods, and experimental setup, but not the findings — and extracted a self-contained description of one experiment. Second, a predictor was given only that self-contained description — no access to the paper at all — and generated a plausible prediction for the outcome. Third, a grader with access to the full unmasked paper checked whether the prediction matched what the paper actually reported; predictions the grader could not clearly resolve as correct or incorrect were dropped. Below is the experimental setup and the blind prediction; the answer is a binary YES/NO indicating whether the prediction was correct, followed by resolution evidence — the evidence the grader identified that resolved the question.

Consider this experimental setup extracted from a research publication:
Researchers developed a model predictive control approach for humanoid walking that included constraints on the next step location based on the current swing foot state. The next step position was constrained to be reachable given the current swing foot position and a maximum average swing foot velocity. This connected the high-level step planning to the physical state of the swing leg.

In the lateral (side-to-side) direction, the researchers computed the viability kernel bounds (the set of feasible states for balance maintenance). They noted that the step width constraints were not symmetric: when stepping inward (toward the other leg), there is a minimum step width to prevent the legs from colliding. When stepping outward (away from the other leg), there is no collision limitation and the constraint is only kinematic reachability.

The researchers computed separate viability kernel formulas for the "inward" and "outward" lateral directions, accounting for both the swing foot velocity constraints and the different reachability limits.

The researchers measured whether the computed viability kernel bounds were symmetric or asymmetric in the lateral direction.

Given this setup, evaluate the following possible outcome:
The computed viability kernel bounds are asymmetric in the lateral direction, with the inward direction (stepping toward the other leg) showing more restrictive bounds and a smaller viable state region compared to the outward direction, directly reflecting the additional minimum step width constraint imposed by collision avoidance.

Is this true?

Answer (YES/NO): NO